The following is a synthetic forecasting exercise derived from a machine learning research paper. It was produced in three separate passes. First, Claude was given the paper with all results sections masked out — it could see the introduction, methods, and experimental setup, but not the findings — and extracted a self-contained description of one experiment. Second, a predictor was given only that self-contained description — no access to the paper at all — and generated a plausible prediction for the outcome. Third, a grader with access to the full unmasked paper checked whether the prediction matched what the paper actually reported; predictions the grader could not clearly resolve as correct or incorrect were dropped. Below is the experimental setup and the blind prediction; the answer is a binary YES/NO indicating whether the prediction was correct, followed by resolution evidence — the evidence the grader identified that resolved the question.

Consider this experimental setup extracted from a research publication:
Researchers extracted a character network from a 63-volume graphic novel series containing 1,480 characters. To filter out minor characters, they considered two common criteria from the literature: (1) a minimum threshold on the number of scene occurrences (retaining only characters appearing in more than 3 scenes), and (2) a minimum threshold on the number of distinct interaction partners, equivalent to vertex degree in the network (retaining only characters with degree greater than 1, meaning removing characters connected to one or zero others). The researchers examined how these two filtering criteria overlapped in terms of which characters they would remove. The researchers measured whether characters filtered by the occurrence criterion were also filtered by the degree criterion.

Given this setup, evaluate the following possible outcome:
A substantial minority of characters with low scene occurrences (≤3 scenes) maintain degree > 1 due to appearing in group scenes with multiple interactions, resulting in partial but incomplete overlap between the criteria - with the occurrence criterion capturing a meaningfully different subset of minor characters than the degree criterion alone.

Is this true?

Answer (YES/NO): NO